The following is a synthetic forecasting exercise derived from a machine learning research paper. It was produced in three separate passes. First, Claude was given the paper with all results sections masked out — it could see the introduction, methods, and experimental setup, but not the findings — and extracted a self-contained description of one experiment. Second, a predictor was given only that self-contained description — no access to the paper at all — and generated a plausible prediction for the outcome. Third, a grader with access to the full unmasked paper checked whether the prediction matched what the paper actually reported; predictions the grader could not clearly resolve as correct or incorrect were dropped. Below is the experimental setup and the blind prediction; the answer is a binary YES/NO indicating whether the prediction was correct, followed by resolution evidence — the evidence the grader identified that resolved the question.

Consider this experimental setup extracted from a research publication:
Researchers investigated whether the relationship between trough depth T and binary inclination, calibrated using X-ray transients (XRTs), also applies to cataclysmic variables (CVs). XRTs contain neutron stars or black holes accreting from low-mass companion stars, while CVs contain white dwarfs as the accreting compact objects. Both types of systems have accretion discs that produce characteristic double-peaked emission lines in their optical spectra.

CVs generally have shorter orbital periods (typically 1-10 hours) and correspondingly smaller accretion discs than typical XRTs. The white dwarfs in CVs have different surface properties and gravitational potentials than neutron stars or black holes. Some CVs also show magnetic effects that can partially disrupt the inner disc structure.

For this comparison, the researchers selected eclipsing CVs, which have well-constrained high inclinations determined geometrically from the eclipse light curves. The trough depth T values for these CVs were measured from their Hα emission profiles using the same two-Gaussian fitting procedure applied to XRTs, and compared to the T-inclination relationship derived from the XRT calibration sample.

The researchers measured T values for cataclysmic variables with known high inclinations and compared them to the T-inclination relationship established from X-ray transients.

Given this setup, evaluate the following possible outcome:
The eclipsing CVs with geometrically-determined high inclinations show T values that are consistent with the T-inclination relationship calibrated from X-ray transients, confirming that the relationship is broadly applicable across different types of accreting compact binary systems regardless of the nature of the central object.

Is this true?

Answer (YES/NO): NO